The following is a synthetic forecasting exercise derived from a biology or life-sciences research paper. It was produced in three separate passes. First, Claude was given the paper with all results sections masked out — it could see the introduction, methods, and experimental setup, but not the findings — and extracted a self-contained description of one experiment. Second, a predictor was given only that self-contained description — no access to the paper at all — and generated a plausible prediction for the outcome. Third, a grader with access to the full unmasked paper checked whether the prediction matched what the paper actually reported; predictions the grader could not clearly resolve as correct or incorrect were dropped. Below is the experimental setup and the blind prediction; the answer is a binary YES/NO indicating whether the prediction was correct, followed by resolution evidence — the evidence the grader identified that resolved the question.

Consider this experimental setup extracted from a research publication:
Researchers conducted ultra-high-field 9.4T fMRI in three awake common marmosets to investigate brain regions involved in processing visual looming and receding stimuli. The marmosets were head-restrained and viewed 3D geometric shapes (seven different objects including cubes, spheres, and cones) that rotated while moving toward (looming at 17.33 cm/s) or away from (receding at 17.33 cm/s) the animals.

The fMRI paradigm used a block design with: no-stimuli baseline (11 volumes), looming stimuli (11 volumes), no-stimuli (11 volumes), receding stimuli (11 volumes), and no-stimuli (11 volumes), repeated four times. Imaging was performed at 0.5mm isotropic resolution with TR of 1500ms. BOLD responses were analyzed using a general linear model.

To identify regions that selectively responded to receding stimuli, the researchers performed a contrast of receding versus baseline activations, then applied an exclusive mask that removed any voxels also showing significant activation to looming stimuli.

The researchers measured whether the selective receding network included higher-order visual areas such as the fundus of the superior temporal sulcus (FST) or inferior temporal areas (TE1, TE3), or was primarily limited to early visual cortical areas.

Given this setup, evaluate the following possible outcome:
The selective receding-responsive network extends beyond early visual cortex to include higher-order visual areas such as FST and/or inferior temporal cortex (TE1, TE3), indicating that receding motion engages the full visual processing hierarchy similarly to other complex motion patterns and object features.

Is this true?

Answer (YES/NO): YES